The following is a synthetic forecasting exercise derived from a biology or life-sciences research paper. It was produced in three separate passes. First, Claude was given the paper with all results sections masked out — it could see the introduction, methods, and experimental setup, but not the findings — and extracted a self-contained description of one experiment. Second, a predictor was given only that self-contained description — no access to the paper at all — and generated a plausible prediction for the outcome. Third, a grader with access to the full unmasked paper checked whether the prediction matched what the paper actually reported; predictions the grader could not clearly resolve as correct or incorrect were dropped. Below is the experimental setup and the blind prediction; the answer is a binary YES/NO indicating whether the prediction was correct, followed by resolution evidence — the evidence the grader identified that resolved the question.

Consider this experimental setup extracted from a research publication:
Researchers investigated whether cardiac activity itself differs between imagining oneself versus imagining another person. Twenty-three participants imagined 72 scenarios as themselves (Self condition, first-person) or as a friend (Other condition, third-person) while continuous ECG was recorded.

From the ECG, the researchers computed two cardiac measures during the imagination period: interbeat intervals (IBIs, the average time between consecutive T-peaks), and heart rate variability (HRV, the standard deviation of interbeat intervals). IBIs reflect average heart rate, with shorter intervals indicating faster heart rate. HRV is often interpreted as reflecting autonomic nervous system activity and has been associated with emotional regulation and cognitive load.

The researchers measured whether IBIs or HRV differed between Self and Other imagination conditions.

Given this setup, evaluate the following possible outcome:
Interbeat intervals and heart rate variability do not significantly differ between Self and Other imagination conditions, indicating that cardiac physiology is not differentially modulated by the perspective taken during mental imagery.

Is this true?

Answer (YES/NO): YES